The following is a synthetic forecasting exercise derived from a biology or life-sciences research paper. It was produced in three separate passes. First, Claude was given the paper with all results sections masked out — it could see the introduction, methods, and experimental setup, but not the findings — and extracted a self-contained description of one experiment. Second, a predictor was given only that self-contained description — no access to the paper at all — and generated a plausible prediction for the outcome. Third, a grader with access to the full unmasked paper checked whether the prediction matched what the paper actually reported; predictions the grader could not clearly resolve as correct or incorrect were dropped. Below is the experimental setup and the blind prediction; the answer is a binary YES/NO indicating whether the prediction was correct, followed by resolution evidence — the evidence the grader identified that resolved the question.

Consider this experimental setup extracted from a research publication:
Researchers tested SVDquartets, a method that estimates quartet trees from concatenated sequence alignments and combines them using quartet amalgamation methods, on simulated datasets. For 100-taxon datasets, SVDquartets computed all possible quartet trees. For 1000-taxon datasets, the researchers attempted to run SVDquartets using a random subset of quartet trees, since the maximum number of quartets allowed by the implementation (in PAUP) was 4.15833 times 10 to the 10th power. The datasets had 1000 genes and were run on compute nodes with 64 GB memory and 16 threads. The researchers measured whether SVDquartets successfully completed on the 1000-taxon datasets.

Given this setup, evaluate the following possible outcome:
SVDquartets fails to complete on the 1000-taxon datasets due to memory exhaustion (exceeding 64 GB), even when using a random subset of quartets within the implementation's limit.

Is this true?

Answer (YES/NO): NO